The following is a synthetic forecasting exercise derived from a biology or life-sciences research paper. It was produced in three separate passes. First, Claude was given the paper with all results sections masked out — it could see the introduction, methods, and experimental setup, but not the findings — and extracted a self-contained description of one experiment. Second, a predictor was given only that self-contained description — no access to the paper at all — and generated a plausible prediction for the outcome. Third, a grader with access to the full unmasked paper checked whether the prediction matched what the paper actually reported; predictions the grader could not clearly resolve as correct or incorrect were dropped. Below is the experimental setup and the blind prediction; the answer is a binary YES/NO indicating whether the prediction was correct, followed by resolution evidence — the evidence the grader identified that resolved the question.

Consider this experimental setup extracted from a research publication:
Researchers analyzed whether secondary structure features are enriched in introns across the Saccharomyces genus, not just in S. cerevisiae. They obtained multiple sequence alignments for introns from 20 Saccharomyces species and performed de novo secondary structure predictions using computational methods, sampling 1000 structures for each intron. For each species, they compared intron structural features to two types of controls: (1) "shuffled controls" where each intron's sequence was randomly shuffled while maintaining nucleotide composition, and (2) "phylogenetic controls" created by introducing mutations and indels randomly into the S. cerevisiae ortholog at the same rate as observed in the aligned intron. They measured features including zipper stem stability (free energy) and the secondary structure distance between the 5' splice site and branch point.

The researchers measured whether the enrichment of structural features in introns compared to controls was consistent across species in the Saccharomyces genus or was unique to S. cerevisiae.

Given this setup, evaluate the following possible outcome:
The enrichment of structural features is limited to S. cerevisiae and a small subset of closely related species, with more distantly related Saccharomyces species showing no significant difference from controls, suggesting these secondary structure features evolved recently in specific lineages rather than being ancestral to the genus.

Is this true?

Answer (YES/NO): NO